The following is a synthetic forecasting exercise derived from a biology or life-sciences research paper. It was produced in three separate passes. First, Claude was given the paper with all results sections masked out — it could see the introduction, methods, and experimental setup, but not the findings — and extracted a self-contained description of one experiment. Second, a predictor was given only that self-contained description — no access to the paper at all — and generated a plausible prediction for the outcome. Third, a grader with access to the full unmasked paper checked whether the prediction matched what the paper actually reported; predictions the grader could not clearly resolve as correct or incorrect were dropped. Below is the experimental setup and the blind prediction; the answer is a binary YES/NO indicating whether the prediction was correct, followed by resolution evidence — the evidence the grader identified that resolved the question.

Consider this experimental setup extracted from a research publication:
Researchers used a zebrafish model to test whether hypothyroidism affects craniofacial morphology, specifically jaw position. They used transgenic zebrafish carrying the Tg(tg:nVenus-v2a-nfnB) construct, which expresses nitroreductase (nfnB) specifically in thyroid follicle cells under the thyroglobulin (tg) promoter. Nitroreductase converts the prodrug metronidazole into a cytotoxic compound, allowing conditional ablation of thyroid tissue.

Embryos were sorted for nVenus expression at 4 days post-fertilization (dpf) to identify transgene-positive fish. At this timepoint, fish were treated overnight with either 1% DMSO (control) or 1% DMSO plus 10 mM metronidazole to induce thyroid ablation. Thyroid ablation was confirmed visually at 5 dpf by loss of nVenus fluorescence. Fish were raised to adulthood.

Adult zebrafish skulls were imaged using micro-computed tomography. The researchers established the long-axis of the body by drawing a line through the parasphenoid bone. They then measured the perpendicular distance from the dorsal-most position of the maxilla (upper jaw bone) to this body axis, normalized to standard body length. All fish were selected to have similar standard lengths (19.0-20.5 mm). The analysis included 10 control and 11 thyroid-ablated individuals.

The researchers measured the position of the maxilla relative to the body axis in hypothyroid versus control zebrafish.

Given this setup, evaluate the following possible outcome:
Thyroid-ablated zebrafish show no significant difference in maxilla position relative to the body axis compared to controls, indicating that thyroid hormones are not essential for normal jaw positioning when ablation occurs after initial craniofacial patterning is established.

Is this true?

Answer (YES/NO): NO